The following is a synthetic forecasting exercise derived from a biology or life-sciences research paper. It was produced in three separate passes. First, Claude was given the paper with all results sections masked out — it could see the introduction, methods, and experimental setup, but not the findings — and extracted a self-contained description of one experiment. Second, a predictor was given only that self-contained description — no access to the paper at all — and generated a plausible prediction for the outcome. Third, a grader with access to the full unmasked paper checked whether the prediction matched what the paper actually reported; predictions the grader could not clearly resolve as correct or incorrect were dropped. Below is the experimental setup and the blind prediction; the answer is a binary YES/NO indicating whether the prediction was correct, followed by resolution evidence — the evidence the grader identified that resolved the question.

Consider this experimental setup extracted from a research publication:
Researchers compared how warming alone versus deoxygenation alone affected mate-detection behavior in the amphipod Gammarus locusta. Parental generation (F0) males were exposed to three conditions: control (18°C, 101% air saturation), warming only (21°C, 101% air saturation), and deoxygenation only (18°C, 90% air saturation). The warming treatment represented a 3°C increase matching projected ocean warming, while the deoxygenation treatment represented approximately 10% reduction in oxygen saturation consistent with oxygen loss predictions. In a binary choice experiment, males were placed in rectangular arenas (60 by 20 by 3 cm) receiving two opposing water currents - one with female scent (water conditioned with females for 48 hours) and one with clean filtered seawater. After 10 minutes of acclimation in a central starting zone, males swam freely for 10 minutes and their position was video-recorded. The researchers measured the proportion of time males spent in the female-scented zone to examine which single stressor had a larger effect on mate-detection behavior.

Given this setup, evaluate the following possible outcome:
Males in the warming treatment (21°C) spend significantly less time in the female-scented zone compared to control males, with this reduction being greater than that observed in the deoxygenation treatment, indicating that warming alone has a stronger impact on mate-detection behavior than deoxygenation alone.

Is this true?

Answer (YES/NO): NO